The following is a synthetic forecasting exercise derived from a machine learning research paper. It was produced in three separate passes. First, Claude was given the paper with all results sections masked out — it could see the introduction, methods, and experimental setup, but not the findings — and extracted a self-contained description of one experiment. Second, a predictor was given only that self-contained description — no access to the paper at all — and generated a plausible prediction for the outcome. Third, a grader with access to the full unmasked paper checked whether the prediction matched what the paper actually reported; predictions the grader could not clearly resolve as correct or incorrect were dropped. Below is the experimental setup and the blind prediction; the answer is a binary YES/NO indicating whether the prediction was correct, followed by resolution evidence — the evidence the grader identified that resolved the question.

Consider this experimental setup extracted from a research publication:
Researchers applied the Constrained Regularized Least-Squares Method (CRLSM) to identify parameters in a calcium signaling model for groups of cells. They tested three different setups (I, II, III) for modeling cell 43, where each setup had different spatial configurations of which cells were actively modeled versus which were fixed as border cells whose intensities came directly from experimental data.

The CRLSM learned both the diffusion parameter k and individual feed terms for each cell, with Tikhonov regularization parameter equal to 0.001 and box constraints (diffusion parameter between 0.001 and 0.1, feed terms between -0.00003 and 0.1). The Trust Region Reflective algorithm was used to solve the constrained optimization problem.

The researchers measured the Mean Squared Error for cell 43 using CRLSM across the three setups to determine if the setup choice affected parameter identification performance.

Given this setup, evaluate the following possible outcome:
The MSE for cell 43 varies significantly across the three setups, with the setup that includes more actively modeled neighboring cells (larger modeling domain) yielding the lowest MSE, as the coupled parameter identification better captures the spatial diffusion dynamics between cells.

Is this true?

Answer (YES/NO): NO